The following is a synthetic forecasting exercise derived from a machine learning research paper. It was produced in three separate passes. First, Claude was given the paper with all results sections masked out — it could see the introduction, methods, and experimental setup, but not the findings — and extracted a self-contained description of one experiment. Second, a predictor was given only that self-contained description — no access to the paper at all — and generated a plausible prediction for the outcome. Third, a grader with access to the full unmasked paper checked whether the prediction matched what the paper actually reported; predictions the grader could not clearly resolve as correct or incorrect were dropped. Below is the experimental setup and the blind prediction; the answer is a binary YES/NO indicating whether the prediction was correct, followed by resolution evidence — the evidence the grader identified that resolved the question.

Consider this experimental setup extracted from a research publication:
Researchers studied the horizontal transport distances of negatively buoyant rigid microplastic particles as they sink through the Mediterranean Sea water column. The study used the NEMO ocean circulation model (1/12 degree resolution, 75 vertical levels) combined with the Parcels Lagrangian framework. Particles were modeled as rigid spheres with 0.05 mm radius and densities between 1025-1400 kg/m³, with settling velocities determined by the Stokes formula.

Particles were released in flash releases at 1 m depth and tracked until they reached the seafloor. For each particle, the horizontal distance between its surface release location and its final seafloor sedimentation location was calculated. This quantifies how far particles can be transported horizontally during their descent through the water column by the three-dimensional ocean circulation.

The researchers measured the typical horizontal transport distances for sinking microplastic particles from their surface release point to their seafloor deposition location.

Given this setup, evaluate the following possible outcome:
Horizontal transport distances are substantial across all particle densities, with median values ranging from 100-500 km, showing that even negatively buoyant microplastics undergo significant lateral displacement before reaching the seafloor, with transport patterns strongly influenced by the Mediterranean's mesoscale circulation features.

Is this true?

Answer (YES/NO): NO